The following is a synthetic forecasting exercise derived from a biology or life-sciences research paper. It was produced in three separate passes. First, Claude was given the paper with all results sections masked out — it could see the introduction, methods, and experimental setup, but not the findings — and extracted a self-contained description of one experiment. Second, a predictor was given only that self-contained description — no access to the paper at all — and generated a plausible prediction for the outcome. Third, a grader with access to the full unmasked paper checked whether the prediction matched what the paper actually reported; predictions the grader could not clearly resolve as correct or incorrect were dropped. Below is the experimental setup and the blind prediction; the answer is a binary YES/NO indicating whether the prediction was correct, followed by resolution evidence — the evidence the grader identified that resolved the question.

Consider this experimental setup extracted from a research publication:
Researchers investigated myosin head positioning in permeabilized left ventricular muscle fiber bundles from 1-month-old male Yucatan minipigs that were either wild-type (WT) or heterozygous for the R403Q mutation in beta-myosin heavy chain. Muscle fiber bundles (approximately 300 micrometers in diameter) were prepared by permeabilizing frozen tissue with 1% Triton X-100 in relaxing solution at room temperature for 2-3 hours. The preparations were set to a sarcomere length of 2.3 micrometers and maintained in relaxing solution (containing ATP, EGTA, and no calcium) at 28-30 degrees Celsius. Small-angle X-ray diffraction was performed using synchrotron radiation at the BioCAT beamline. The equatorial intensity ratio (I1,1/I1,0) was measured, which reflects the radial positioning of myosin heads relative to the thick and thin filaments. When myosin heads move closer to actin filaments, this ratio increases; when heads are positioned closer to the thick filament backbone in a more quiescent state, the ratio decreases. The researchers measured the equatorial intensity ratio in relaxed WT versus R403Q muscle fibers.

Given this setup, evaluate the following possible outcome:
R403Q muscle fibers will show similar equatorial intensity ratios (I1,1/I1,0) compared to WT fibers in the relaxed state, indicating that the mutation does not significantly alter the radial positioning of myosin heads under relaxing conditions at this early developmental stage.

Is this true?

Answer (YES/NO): YES